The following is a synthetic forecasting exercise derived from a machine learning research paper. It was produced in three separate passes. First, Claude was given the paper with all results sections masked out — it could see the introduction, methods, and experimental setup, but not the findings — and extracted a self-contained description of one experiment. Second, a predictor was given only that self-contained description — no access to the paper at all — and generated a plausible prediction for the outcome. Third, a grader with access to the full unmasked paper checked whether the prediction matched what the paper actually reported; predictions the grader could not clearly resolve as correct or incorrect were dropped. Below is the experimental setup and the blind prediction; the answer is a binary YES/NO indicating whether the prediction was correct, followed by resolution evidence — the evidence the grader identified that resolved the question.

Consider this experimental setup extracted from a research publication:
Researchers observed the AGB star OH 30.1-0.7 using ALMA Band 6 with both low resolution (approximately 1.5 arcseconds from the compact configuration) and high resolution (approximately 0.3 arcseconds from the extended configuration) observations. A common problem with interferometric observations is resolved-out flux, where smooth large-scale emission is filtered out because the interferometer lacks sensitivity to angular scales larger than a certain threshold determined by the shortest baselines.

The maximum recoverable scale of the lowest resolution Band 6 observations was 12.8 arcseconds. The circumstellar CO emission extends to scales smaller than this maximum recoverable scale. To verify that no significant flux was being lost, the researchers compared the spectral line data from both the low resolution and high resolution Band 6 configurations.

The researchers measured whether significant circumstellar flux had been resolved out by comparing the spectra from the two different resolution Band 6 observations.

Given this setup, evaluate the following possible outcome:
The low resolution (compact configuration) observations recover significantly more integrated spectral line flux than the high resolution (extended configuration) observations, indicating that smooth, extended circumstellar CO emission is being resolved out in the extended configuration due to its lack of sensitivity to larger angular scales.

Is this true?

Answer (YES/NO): NO